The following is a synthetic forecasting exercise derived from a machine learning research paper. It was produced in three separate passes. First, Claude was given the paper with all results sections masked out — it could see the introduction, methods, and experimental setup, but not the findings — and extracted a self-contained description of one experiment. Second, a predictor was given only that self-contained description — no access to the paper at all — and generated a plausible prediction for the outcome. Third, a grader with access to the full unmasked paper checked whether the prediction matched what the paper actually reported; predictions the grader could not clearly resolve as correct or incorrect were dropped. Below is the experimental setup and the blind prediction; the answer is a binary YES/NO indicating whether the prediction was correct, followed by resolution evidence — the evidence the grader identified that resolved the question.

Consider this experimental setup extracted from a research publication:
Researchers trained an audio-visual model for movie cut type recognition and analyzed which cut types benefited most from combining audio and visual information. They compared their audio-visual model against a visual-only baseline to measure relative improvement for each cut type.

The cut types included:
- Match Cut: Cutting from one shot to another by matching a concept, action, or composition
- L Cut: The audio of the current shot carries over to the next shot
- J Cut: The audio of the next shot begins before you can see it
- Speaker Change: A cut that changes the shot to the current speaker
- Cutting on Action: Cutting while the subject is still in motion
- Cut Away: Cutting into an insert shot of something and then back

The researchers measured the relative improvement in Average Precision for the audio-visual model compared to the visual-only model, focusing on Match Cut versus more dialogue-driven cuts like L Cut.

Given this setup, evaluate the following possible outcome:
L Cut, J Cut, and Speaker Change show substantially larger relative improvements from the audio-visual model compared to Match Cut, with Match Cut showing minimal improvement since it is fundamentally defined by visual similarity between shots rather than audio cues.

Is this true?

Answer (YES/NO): NO